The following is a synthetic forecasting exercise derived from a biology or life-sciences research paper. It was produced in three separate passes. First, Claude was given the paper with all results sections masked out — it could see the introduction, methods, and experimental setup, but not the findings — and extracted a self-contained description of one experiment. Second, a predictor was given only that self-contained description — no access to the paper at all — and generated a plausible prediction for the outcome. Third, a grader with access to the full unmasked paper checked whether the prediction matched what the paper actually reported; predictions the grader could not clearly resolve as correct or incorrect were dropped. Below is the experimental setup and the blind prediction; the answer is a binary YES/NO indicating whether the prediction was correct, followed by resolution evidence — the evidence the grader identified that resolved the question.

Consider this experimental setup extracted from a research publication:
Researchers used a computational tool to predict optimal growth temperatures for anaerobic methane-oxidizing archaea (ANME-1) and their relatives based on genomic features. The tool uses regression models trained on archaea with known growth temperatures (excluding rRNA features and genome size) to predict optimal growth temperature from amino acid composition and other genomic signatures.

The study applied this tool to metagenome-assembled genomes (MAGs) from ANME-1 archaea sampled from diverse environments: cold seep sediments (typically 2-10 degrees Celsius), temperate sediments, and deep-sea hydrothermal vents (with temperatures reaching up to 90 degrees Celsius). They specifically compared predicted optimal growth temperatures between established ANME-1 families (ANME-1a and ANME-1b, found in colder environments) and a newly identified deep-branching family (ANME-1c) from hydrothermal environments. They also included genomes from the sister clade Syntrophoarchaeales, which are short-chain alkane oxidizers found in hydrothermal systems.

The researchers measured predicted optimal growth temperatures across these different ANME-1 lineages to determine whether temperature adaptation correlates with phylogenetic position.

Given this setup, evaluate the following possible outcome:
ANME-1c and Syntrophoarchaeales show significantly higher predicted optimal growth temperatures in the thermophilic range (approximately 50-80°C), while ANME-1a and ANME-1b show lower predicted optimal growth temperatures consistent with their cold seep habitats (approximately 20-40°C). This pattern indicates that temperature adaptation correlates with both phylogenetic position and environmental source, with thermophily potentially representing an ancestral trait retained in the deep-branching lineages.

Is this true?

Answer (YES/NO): NO